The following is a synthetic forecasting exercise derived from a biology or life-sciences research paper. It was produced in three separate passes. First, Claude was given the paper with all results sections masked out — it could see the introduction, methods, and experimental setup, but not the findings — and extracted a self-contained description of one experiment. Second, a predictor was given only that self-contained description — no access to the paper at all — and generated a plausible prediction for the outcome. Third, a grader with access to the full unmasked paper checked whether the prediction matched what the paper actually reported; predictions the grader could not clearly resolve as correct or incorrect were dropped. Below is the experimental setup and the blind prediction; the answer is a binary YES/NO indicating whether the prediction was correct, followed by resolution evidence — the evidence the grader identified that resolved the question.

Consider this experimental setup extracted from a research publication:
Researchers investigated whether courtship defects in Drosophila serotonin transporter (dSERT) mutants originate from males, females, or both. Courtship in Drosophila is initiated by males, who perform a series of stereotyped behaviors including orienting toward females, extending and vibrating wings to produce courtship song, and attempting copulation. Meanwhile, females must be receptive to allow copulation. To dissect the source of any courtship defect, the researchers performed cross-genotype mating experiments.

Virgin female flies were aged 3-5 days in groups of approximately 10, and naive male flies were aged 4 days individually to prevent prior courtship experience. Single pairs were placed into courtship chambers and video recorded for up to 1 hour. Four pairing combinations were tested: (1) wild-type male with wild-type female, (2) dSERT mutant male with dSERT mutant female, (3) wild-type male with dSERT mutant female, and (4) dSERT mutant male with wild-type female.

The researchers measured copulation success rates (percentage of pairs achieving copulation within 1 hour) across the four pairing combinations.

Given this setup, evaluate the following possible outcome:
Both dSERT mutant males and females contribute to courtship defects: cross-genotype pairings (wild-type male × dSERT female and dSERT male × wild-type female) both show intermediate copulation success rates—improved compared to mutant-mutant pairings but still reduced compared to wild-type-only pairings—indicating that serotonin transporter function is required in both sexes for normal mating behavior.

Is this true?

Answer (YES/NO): NO